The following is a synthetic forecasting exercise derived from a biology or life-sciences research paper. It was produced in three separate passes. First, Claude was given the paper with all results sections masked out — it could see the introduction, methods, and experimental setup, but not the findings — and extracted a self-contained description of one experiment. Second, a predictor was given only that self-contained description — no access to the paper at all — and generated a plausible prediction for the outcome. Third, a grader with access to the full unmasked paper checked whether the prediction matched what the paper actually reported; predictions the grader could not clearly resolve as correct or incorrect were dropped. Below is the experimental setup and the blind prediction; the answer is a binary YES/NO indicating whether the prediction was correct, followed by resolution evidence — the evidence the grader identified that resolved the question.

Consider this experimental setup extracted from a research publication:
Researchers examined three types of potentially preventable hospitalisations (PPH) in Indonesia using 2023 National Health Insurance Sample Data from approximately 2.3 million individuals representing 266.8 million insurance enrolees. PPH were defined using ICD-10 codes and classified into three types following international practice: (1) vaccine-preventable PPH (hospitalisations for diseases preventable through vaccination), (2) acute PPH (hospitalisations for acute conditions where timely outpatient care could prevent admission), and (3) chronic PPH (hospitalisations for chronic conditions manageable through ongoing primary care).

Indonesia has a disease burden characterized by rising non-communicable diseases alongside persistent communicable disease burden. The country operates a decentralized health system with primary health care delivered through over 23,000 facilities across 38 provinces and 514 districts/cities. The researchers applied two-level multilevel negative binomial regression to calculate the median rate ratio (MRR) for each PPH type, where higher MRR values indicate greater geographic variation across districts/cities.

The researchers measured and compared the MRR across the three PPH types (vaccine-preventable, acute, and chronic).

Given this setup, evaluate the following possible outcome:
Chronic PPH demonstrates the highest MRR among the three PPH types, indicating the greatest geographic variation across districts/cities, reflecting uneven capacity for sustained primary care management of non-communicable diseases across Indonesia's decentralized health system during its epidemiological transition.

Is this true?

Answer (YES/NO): NO